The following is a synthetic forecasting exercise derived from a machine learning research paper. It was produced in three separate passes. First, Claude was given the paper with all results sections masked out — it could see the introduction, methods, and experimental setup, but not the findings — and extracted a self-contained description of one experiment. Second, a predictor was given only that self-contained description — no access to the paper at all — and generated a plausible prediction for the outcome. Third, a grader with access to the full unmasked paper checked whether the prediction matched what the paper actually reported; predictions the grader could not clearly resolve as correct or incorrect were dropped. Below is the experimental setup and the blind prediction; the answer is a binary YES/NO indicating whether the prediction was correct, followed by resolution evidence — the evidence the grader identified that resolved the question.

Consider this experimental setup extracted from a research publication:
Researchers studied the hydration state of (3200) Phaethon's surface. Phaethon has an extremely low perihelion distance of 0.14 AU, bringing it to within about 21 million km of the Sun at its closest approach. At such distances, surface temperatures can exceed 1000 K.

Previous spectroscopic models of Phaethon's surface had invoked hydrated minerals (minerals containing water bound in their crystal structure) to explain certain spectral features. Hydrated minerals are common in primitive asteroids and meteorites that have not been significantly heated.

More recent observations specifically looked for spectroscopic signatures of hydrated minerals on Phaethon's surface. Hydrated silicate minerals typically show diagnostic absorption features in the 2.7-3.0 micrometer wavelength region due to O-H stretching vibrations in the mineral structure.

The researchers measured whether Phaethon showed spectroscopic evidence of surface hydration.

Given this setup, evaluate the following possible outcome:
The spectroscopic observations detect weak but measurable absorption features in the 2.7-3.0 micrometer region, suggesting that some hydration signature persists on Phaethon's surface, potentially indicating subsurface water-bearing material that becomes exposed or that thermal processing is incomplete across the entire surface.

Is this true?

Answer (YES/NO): NO